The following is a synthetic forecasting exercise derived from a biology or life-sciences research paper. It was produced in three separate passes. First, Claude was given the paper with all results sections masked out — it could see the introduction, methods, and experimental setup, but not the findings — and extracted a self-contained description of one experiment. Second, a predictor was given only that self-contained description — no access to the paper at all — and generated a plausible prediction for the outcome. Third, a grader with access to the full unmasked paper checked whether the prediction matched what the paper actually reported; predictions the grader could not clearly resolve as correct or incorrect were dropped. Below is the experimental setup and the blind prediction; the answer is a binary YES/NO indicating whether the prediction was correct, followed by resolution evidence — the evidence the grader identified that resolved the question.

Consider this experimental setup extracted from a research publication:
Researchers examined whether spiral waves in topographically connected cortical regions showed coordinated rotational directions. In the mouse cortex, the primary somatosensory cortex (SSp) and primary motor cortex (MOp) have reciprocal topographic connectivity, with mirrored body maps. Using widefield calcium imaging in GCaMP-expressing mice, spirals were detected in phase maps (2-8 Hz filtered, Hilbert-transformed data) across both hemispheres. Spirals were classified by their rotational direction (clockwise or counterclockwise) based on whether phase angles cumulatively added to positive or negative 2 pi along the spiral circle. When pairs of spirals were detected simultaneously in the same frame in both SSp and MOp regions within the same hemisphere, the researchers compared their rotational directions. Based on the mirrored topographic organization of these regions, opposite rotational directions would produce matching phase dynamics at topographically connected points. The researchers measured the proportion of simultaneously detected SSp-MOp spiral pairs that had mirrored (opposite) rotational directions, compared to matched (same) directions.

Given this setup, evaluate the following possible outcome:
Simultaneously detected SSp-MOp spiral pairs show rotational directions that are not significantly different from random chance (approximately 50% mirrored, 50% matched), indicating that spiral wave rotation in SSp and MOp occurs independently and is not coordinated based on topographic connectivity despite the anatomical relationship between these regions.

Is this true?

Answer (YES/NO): NO